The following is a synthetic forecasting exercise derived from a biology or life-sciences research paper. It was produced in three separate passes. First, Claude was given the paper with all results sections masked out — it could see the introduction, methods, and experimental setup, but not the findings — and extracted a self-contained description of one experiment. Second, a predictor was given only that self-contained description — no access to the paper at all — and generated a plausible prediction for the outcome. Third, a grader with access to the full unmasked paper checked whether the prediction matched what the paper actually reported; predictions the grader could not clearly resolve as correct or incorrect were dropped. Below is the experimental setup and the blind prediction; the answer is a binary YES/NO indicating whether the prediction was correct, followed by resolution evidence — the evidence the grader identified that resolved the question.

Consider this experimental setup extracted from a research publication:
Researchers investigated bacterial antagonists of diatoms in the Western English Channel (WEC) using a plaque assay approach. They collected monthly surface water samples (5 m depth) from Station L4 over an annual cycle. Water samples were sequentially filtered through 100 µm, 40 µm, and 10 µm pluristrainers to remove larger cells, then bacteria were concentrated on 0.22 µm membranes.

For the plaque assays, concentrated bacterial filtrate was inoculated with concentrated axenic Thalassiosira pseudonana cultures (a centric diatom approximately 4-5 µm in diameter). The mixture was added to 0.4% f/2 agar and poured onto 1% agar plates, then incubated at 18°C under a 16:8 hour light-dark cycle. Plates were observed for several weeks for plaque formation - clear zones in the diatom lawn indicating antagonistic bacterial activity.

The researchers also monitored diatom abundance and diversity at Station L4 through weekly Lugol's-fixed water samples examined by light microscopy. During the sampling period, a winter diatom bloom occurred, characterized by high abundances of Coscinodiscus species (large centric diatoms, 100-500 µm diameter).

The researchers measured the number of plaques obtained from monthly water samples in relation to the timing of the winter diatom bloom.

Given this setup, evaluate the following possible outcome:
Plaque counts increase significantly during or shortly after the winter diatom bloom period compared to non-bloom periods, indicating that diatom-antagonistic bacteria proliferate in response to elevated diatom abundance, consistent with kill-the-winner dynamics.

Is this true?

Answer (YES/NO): NO